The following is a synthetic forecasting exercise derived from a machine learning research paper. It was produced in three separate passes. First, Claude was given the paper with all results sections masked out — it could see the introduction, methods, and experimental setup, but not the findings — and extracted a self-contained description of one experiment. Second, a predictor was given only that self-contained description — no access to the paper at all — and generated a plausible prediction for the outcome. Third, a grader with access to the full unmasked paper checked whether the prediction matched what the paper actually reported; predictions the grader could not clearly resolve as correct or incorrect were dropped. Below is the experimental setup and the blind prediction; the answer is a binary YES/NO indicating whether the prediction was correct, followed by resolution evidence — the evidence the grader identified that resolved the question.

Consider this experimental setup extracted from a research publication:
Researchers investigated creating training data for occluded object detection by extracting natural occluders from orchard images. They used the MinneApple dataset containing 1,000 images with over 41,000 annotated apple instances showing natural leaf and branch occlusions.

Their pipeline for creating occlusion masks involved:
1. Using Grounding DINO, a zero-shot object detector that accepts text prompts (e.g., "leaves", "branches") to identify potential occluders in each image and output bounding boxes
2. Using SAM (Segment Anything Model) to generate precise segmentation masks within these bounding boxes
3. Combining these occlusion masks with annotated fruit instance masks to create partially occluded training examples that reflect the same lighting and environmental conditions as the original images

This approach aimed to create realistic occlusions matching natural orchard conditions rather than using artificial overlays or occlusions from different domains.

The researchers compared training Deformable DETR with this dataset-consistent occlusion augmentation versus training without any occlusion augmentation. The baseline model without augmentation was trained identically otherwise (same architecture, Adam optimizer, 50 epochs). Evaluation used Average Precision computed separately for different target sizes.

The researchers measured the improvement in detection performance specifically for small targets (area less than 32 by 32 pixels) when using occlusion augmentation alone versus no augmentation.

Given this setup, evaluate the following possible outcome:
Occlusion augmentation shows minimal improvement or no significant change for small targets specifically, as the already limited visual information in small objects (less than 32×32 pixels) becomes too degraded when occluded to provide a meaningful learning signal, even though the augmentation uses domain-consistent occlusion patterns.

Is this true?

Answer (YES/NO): NO